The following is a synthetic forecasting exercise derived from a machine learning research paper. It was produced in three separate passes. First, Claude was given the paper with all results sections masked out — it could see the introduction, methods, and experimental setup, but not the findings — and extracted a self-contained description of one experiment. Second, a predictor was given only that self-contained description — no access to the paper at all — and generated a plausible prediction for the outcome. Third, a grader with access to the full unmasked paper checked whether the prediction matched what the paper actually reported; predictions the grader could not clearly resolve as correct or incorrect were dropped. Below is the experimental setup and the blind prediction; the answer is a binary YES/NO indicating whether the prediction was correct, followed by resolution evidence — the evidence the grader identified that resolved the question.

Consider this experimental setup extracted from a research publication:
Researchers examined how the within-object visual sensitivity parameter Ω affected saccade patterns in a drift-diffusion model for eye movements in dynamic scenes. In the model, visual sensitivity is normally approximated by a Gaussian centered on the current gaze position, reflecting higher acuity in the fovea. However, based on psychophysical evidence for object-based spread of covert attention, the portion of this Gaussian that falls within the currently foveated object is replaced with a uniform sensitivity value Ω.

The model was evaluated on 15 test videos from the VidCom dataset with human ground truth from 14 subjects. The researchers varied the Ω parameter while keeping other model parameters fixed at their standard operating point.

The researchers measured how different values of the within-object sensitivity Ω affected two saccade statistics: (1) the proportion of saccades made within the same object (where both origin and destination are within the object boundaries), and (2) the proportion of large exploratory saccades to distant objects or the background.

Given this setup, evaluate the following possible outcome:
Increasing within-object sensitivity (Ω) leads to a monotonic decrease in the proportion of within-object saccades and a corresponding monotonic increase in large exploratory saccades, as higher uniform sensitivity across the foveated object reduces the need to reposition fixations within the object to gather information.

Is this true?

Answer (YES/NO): NO